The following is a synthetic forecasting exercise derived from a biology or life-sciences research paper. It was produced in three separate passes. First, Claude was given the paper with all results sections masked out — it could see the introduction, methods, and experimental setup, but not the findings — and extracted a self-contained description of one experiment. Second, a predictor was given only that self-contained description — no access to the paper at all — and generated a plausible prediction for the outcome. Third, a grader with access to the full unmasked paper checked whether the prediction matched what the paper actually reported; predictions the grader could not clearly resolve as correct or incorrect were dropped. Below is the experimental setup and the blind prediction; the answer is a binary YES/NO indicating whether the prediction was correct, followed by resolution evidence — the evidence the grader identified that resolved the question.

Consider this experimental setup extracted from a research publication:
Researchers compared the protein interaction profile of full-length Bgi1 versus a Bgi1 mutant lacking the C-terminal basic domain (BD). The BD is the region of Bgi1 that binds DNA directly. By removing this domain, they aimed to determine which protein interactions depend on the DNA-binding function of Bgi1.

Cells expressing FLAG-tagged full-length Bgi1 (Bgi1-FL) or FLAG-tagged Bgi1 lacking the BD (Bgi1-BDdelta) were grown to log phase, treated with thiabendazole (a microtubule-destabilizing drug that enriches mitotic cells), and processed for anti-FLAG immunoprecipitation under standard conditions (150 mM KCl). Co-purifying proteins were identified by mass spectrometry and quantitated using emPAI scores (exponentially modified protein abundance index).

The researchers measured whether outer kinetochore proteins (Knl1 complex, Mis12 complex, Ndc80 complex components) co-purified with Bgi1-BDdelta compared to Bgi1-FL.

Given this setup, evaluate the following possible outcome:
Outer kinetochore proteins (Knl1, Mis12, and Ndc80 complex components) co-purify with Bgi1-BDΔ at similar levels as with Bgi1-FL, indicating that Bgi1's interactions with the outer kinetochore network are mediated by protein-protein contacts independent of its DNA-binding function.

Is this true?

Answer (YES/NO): NO